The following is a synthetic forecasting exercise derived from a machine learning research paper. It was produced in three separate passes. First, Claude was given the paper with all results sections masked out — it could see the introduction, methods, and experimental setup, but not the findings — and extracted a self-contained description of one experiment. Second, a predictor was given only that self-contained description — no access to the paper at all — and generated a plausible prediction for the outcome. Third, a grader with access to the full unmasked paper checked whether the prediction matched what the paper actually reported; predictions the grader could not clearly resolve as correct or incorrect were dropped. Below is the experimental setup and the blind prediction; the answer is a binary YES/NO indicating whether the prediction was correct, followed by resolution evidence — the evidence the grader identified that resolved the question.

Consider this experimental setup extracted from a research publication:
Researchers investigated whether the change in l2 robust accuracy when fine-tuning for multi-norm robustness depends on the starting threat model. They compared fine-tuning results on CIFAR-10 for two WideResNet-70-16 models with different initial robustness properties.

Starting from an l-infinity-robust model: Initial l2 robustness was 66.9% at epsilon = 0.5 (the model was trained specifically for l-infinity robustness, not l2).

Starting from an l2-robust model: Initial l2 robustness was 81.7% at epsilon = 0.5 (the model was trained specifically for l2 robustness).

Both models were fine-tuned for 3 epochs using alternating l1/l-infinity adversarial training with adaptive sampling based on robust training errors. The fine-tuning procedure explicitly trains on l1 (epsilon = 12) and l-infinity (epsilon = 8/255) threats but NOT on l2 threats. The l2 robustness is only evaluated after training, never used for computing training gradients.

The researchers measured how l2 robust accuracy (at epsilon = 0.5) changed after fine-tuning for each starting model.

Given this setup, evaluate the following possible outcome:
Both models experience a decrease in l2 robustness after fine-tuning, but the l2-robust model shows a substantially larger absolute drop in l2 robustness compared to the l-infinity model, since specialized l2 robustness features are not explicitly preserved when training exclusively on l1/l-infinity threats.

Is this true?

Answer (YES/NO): NO